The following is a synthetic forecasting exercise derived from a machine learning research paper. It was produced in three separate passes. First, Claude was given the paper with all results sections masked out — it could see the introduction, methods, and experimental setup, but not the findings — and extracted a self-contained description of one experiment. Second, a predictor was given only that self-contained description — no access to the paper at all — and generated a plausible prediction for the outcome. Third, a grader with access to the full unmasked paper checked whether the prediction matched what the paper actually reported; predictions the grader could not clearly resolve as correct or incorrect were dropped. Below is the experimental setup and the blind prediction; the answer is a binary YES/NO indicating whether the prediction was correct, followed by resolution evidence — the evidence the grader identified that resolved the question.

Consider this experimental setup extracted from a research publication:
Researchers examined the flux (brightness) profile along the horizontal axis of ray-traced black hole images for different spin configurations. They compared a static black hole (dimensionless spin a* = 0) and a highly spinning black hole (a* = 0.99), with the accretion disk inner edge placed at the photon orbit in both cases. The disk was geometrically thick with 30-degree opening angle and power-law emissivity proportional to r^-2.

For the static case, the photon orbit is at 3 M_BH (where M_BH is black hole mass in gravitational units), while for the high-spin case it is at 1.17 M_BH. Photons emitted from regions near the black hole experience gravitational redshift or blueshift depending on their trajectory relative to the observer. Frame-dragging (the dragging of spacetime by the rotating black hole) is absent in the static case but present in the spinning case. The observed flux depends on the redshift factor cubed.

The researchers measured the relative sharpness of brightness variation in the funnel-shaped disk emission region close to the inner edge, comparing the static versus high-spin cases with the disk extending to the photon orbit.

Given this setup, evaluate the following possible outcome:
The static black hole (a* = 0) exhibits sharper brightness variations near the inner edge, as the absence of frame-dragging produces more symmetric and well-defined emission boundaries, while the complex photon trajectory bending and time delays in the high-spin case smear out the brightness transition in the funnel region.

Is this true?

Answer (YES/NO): YES